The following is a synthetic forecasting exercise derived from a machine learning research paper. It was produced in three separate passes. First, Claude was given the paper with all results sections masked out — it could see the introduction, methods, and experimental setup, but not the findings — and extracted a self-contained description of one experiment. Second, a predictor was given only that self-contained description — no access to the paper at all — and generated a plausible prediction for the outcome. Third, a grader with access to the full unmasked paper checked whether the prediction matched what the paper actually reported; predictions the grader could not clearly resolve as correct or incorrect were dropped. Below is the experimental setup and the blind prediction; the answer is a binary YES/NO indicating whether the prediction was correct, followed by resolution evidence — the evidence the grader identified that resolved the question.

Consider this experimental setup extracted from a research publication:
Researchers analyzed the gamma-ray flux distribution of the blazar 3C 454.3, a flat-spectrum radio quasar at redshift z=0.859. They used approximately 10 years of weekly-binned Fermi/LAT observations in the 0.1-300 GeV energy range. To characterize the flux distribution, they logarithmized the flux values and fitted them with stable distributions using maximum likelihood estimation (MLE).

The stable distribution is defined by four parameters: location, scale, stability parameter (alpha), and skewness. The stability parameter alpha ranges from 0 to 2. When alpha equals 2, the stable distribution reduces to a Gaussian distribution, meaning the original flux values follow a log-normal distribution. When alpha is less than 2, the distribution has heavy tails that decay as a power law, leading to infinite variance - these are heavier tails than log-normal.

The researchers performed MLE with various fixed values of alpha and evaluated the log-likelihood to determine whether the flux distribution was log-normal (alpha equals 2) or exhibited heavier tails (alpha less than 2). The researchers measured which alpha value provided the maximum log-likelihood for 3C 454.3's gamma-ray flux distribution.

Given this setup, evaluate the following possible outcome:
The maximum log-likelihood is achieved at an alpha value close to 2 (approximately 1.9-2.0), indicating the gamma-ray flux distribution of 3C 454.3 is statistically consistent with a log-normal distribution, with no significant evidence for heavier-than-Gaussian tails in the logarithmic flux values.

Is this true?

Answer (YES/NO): NO